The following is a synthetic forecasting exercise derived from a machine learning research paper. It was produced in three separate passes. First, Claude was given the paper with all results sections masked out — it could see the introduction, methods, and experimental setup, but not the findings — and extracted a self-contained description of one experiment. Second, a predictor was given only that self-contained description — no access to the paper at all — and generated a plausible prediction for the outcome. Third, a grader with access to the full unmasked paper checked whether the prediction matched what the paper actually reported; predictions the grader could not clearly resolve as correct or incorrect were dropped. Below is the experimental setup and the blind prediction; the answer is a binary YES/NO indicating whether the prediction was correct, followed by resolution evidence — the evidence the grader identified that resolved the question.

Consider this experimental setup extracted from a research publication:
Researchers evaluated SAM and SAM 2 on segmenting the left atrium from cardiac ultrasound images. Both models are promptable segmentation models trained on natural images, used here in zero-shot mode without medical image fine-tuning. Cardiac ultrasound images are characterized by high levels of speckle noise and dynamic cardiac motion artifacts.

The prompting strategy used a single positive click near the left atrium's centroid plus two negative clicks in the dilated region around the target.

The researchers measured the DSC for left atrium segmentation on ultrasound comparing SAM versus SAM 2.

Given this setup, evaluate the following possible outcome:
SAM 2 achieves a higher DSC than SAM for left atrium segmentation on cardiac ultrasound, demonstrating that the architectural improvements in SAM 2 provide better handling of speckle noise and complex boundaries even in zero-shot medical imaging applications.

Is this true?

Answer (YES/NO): NO